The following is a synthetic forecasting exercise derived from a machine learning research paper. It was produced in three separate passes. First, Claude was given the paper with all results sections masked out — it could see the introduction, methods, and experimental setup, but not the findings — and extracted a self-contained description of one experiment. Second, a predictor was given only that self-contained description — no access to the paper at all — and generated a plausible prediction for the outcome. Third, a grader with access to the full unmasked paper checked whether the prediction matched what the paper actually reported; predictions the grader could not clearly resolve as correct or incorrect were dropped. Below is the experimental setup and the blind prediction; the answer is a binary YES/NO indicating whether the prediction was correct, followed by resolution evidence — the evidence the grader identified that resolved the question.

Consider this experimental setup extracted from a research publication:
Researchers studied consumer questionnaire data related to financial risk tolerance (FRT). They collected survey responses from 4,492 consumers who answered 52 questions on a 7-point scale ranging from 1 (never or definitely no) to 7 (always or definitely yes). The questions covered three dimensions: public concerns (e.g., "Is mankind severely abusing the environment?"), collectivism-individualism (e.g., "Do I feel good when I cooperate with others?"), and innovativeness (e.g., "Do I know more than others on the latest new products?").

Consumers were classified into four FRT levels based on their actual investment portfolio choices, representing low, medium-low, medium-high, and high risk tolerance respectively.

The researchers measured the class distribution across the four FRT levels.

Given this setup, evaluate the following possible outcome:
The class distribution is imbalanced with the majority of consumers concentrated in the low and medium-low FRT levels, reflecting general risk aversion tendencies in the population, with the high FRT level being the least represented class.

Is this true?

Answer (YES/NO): NO